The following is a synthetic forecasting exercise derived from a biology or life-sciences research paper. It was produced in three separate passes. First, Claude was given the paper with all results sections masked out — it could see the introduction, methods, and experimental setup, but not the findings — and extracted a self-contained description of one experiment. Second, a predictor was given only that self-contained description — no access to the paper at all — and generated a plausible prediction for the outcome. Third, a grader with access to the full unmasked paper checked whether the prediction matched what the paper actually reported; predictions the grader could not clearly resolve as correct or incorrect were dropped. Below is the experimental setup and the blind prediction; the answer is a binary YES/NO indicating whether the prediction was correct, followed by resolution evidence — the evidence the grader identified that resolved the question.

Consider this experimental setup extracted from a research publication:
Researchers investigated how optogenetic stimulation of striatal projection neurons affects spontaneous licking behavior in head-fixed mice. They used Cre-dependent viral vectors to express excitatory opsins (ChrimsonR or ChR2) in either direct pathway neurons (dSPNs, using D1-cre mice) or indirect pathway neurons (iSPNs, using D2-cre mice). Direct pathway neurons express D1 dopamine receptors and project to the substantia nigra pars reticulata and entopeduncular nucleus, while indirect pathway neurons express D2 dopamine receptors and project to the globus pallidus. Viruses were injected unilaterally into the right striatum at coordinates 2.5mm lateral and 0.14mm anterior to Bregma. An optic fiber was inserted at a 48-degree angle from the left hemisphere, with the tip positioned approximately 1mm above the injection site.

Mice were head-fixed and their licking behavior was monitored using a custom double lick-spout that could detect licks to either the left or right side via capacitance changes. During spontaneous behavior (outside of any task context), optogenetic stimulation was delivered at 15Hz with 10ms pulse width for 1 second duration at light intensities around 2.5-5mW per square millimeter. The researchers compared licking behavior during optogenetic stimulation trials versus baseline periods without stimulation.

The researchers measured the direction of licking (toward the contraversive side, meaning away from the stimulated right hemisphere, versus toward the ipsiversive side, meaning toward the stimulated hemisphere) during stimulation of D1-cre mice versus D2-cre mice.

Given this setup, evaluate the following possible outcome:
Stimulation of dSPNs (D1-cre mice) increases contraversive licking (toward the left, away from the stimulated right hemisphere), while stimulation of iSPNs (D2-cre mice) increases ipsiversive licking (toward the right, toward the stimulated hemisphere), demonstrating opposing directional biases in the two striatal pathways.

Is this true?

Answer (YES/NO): YES